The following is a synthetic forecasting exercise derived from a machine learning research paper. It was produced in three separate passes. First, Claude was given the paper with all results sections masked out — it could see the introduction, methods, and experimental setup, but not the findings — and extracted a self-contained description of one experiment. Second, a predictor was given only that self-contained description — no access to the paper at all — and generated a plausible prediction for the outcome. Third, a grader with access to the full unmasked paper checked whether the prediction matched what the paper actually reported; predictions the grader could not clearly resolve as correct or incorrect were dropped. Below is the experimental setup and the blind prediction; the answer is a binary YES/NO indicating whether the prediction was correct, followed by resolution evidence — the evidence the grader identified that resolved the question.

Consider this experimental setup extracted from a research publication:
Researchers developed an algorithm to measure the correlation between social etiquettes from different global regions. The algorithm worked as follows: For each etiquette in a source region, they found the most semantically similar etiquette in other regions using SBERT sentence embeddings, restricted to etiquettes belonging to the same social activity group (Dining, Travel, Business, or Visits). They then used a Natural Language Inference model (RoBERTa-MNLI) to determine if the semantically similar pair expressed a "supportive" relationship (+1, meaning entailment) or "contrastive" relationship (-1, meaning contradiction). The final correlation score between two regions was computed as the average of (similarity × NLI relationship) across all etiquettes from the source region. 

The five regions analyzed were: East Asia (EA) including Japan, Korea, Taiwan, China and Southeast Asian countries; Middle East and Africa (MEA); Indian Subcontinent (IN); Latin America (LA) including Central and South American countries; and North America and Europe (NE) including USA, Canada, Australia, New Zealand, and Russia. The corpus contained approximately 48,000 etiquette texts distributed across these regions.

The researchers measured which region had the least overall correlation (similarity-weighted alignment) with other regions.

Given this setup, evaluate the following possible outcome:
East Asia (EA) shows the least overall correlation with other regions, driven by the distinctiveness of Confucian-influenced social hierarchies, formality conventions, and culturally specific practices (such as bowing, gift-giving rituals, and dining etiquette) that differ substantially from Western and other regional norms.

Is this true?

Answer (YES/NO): NO